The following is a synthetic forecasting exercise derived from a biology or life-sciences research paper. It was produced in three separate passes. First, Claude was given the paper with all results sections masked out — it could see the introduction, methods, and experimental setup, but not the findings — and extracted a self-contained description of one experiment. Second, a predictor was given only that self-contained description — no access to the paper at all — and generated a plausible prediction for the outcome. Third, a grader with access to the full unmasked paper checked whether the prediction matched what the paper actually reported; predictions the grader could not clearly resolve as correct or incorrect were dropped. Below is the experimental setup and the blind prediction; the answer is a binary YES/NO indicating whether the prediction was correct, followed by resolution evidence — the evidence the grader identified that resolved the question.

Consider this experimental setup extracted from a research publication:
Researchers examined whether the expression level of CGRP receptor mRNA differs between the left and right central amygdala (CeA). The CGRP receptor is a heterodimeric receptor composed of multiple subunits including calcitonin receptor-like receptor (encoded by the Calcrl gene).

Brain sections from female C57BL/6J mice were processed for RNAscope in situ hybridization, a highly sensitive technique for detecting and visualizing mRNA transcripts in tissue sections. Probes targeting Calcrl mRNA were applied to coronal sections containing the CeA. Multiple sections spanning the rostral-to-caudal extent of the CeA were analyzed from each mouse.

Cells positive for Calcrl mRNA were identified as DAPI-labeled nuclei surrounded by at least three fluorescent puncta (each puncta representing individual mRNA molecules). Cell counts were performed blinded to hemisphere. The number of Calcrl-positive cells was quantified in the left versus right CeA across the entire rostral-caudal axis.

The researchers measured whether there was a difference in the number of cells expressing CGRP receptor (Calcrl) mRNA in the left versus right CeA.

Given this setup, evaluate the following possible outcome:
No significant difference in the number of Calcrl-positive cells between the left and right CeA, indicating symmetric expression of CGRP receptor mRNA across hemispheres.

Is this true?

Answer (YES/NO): YES